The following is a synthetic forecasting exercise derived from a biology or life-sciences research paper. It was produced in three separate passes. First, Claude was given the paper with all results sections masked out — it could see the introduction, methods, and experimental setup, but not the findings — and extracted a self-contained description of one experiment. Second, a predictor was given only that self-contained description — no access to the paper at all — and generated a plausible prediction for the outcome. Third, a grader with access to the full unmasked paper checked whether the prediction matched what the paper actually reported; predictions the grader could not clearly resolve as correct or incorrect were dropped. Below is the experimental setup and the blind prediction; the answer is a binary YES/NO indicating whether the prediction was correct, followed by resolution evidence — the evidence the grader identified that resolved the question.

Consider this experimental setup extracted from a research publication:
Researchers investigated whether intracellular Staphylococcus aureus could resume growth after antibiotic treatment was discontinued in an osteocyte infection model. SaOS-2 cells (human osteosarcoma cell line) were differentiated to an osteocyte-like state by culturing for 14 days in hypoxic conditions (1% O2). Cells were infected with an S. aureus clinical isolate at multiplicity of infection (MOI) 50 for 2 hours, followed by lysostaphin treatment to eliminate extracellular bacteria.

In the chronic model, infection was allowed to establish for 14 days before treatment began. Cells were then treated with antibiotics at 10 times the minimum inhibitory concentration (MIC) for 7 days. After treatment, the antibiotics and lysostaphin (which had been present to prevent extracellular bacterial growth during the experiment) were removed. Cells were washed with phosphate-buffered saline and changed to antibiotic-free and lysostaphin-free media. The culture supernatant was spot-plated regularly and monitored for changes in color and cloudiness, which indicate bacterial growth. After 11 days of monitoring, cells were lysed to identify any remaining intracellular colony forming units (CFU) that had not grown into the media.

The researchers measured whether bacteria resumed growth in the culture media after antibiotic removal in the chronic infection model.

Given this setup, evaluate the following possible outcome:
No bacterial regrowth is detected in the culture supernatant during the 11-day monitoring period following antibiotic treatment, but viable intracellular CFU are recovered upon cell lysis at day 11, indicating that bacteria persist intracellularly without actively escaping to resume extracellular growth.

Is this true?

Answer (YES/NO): NO